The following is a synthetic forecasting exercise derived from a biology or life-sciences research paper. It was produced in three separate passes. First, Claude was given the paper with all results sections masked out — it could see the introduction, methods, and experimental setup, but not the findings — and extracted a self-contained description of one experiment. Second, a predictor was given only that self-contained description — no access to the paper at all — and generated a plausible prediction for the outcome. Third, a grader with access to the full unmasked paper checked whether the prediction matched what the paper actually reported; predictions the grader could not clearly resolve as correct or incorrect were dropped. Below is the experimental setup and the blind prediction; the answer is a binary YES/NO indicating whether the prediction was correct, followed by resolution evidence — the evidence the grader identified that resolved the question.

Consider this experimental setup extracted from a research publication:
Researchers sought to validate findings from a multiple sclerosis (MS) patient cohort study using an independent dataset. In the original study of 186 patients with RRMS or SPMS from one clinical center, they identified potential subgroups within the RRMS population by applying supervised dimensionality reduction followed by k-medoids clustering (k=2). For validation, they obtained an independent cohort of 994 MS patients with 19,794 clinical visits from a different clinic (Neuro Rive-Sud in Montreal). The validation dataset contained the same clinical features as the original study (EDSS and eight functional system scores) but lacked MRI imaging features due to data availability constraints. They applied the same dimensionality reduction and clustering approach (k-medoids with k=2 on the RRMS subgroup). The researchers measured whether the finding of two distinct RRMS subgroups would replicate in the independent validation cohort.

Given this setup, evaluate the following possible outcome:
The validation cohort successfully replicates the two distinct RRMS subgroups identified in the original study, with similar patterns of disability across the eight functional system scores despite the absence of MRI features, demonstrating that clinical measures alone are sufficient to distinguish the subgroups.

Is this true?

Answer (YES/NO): YES